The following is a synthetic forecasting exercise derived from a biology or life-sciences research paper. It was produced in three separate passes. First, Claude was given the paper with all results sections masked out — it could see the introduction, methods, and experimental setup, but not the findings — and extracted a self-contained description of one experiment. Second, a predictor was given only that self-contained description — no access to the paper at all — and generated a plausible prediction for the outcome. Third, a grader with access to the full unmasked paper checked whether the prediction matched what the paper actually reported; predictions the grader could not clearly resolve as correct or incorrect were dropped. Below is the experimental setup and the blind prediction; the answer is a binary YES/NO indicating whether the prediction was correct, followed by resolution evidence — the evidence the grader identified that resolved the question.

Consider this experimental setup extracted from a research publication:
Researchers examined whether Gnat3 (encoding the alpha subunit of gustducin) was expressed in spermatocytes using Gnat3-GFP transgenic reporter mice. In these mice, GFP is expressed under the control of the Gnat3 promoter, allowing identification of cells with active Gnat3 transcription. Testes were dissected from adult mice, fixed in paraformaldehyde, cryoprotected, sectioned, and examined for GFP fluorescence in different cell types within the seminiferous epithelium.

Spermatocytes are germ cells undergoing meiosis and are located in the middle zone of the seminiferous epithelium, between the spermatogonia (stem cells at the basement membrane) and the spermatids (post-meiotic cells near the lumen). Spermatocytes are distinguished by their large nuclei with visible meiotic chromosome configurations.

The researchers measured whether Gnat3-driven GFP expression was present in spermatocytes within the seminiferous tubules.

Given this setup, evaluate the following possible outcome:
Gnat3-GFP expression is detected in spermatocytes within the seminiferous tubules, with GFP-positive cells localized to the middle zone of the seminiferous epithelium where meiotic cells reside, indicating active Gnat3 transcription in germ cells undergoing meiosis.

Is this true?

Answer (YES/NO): NO